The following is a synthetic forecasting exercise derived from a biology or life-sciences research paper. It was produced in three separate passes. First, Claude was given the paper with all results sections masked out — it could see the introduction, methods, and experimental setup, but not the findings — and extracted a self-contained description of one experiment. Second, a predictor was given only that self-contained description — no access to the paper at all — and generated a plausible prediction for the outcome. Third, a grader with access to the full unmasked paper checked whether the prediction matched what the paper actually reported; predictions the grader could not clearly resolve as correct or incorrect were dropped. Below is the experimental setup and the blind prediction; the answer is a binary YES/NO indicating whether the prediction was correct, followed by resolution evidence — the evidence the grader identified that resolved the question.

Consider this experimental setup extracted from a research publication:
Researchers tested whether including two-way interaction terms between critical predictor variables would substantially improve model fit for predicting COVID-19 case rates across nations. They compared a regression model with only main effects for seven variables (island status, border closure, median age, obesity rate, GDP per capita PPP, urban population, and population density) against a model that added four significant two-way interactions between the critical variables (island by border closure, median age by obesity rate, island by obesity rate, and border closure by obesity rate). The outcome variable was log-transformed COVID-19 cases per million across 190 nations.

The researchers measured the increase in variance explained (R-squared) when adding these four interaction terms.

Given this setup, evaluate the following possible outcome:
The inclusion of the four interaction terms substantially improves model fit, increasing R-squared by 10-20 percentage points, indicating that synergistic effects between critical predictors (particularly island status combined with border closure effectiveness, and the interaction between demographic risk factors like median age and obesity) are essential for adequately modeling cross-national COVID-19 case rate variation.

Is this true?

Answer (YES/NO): YES